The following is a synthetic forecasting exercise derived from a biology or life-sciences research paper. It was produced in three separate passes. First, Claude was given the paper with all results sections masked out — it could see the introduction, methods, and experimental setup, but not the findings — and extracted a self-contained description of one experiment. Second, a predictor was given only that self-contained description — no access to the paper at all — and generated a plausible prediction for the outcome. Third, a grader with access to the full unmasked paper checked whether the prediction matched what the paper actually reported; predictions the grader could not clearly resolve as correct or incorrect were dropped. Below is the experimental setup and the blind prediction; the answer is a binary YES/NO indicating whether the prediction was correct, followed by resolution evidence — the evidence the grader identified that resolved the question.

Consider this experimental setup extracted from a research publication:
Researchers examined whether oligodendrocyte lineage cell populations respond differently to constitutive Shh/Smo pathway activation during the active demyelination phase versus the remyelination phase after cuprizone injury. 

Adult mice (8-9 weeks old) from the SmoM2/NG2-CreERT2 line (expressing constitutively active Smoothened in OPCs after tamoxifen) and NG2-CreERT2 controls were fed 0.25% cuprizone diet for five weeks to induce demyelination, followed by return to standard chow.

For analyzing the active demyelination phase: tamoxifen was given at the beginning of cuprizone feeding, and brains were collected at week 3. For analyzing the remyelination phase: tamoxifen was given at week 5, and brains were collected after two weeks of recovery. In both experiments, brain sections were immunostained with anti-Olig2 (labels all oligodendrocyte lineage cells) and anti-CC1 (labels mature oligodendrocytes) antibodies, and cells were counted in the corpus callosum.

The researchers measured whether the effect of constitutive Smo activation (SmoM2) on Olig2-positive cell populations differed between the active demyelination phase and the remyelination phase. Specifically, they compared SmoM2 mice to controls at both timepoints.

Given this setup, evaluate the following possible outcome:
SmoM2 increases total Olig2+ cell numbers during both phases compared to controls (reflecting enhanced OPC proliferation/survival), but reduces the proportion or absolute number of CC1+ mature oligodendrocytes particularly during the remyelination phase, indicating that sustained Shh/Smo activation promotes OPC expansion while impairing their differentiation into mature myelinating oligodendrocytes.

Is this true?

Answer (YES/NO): NO